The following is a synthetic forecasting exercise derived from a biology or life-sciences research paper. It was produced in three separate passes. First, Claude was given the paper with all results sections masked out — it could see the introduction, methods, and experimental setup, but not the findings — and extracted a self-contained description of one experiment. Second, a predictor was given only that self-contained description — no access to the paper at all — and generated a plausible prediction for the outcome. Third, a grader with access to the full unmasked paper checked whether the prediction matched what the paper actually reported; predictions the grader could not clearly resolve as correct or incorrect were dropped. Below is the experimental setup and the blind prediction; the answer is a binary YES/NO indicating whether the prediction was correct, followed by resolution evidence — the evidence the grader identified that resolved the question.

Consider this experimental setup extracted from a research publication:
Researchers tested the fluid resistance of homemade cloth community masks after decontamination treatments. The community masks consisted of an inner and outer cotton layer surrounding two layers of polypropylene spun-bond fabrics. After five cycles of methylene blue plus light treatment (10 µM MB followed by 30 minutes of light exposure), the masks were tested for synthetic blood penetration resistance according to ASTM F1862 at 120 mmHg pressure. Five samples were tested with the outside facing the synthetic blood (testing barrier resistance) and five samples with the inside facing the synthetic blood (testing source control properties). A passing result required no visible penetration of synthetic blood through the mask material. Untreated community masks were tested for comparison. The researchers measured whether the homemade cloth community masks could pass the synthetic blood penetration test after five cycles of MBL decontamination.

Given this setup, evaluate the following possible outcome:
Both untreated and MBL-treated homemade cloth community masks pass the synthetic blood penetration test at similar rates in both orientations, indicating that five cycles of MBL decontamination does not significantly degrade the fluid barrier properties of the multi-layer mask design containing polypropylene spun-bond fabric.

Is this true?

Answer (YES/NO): NO